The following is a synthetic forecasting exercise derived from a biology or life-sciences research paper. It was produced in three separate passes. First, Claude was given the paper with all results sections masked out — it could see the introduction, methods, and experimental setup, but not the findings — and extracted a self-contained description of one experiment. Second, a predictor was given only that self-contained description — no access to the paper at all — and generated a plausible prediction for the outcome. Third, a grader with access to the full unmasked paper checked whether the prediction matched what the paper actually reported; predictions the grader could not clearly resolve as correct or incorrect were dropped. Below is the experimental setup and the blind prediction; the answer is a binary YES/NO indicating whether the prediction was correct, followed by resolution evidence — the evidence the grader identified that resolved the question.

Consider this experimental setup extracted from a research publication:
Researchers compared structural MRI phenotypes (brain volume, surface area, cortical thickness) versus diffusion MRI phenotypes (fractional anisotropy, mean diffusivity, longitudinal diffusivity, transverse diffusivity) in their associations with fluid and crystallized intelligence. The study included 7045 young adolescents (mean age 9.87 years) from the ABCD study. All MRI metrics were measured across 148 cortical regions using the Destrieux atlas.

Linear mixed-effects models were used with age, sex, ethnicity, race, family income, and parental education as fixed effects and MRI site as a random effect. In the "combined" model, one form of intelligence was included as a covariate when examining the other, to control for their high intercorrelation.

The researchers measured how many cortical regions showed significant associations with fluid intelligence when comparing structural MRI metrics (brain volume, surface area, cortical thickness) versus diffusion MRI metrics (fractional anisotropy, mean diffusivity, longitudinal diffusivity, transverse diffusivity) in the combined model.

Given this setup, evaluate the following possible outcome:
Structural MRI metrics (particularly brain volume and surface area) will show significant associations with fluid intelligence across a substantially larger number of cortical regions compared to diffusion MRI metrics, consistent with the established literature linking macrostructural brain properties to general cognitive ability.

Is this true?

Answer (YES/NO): NO